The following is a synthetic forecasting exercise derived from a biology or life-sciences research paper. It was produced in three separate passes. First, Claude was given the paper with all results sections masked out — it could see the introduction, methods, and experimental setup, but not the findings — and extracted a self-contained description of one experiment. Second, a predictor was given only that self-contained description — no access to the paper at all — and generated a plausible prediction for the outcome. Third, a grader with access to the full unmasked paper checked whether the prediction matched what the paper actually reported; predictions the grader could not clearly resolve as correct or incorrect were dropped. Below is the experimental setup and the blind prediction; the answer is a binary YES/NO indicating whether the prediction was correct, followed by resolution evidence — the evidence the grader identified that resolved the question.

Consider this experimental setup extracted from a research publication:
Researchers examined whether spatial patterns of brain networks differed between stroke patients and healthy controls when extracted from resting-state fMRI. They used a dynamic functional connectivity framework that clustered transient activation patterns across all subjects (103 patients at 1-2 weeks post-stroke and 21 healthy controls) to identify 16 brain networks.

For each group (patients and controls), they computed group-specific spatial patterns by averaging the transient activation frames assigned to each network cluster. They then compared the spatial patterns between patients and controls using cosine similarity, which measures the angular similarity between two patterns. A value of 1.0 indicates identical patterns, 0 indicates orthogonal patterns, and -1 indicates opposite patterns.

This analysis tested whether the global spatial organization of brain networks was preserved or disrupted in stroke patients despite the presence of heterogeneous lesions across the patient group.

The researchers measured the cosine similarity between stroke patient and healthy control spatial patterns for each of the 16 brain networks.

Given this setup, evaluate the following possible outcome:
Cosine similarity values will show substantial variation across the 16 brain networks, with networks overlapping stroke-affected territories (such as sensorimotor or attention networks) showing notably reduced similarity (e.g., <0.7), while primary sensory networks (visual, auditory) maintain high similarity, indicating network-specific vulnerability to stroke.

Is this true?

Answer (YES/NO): NO